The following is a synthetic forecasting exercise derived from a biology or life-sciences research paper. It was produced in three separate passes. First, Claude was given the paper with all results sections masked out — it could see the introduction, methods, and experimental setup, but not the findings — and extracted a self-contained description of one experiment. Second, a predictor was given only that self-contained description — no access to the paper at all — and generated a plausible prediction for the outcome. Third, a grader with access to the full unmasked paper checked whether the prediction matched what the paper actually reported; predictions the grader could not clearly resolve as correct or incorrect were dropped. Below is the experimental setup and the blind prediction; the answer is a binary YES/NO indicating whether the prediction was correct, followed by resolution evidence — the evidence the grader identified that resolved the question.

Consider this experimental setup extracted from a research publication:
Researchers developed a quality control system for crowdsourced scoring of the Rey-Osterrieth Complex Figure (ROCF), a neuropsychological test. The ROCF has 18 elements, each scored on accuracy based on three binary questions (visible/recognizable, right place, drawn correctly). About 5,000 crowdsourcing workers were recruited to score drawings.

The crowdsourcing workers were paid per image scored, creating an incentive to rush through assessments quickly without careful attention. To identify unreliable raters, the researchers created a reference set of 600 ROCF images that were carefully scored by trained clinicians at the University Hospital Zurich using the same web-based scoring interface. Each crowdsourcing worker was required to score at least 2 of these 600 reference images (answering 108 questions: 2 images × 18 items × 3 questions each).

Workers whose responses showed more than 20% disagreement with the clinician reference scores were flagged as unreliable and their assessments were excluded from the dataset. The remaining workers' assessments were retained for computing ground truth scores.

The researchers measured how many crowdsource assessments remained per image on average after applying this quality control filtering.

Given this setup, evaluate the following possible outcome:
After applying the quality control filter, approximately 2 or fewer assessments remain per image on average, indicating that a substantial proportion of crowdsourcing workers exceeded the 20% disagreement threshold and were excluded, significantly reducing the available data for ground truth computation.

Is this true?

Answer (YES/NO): NO